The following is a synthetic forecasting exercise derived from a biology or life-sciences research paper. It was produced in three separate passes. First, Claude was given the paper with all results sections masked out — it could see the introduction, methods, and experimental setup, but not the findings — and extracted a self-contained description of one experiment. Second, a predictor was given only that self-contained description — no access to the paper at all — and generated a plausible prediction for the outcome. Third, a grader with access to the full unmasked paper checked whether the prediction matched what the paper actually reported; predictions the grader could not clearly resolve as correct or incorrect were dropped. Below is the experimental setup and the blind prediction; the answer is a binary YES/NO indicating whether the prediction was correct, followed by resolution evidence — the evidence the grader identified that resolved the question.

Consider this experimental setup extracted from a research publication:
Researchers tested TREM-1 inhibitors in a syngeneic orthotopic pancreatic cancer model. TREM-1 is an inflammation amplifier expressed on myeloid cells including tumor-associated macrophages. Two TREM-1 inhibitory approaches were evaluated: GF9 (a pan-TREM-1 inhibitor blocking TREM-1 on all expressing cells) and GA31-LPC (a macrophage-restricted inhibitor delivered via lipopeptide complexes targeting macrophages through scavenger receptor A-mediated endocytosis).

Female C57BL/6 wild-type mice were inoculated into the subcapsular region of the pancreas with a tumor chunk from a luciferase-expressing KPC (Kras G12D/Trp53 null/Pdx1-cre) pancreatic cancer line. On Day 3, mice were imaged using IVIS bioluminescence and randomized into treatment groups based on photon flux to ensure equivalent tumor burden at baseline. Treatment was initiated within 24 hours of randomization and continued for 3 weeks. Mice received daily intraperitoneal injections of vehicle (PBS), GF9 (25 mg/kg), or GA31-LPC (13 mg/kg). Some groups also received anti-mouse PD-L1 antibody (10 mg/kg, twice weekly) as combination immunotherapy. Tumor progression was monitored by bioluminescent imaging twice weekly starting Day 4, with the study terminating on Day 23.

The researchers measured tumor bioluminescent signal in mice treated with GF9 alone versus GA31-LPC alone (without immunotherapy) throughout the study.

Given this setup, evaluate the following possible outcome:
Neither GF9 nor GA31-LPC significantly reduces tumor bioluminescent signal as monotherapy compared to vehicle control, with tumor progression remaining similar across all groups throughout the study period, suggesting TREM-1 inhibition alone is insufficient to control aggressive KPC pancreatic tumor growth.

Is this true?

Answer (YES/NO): NO